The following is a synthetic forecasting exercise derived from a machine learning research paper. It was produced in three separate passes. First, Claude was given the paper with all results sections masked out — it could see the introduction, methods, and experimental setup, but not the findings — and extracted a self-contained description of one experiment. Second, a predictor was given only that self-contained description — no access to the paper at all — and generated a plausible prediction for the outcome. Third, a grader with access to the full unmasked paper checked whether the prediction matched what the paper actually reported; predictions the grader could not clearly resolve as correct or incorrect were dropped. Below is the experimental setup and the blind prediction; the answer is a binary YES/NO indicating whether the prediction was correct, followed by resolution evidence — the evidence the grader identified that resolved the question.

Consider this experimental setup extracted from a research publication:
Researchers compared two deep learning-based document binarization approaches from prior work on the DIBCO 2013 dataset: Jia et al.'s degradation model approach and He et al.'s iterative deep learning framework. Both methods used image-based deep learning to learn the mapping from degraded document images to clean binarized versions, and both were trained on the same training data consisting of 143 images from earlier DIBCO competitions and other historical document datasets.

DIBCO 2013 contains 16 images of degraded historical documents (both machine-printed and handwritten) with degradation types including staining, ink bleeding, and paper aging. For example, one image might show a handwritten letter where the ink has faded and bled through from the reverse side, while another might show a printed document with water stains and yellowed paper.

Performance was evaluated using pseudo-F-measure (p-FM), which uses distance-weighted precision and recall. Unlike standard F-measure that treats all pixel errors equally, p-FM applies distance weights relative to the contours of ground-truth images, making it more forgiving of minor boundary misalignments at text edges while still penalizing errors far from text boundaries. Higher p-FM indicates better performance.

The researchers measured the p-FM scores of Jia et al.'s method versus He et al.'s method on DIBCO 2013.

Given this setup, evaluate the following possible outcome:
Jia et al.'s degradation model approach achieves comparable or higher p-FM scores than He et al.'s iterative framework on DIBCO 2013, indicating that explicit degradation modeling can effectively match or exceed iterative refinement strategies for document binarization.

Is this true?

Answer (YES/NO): NO